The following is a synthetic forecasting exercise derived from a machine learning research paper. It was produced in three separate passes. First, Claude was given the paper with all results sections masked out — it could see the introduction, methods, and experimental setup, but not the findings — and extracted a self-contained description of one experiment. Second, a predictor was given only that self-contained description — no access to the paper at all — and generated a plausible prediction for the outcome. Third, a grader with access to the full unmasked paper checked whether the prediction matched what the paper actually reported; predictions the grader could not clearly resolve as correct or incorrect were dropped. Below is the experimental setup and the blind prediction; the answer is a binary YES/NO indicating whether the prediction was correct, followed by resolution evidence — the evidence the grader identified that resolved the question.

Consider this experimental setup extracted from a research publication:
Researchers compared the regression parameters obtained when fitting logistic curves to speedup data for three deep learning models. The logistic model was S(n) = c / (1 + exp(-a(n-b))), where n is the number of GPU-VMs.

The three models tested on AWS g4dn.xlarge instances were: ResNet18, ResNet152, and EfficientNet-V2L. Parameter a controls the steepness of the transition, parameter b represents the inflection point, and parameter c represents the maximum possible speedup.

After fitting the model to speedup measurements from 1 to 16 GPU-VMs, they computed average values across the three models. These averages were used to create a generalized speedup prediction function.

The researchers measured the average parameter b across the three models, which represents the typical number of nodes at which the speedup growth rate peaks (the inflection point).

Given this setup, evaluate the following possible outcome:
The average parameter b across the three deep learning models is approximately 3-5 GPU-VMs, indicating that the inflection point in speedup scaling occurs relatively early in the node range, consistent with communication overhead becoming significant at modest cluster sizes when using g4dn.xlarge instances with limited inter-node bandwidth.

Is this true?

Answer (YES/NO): NO